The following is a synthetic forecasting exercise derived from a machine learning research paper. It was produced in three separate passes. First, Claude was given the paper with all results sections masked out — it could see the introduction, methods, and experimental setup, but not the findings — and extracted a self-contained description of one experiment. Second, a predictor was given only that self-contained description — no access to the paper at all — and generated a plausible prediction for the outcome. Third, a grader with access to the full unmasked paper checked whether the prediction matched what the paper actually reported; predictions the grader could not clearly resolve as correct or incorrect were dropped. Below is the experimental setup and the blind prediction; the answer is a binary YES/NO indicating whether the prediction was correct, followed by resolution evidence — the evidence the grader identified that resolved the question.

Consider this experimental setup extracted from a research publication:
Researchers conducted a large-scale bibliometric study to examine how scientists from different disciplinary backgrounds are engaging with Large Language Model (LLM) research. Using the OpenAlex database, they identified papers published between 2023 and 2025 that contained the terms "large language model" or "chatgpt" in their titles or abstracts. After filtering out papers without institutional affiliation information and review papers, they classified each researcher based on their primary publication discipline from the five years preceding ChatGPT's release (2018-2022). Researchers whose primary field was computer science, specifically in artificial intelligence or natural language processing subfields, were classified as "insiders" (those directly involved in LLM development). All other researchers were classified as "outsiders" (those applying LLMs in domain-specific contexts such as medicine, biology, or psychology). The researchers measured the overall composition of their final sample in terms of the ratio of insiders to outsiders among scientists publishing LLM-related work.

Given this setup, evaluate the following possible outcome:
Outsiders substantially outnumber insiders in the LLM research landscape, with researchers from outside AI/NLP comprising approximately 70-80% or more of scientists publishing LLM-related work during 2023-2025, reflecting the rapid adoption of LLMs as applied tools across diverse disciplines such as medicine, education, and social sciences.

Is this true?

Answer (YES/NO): NO